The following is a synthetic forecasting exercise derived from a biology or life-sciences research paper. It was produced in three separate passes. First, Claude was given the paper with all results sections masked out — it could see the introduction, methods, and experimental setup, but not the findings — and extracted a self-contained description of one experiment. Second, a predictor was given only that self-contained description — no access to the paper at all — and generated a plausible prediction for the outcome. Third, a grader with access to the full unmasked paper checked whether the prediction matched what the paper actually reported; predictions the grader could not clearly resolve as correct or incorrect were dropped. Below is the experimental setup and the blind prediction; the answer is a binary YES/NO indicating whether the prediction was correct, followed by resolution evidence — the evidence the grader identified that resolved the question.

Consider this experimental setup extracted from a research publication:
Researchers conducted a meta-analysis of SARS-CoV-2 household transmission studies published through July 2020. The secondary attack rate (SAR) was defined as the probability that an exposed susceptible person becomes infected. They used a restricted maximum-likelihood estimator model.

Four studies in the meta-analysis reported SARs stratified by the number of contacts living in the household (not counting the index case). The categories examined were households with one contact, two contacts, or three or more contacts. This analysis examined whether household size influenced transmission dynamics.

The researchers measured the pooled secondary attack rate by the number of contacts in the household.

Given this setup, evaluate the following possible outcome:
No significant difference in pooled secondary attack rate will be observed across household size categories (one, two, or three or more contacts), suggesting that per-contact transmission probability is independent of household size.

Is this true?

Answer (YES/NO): NO